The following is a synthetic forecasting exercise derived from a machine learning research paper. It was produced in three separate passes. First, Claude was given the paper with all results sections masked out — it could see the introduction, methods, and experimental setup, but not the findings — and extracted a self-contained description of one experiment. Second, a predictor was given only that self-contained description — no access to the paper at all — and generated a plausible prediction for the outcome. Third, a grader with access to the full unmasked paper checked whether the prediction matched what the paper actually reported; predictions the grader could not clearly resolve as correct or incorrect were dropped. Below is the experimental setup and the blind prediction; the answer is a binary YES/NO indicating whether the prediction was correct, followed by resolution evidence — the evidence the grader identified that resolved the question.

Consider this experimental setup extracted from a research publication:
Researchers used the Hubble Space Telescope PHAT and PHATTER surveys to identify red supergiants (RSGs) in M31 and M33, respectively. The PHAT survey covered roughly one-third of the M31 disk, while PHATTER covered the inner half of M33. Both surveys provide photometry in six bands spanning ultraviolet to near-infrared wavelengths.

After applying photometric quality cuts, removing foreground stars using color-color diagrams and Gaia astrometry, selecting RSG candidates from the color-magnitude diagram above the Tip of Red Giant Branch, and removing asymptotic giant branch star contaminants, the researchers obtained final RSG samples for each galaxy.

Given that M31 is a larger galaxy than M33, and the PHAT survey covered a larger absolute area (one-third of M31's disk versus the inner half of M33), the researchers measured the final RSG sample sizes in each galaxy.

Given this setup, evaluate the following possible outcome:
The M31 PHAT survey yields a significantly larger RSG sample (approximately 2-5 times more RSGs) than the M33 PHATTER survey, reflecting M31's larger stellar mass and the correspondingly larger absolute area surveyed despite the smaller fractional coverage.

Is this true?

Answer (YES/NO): NO